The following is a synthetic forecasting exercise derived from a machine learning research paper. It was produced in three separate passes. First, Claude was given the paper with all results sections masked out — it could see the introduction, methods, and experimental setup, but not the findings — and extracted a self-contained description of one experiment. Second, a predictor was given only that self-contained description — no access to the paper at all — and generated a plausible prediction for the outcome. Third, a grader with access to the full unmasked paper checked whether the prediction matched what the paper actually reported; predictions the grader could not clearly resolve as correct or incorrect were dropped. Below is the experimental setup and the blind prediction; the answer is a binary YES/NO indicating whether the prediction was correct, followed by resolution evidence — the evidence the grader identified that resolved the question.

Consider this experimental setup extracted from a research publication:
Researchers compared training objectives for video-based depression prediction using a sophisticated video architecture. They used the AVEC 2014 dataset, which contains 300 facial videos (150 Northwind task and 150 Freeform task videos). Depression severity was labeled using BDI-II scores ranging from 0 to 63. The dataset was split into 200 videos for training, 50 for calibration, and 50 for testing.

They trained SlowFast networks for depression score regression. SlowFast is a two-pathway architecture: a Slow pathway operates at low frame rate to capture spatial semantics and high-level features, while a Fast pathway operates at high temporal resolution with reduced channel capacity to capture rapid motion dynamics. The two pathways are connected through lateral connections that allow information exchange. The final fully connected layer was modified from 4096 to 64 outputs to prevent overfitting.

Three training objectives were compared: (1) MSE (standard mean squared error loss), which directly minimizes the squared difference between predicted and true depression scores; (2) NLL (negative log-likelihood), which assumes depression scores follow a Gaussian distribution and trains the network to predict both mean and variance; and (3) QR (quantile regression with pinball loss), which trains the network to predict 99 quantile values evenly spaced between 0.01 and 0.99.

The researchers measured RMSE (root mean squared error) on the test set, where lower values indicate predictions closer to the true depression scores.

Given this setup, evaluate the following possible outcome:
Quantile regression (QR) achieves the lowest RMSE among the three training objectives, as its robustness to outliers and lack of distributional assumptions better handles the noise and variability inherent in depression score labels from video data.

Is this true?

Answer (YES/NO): NO